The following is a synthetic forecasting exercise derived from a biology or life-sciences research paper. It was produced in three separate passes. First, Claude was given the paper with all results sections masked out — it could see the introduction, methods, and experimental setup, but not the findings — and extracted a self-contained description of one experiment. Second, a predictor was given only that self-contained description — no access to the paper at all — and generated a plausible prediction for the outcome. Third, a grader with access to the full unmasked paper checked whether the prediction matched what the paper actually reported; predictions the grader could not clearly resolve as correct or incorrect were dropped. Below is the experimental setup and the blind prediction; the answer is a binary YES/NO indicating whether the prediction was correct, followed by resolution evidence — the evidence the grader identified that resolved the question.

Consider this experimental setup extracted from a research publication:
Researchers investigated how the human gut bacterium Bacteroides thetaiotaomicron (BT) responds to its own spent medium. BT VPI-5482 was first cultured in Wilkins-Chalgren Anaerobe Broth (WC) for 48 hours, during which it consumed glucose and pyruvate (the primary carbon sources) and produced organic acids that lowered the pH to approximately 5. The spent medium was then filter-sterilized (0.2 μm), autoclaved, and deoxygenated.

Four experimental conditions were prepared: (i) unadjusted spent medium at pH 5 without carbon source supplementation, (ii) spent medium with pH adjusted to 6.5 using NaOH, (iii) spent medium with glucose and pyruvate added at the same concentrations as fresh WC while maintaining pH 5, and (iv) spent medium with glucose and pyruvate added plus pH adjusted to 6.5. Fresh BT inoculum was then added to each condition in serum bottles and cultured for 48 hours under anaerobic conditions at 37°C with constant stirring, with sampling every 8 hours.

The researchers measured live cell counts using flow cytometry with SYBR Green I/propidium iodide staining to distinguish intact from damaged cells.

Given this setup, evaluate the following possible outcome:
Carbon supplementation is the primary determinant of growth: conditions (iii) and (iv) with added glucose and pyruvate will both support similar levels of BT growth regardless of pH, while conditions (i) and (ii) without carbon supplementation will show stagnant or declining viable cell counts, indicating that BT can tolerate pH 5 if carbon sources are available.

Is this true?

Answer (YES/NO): NO